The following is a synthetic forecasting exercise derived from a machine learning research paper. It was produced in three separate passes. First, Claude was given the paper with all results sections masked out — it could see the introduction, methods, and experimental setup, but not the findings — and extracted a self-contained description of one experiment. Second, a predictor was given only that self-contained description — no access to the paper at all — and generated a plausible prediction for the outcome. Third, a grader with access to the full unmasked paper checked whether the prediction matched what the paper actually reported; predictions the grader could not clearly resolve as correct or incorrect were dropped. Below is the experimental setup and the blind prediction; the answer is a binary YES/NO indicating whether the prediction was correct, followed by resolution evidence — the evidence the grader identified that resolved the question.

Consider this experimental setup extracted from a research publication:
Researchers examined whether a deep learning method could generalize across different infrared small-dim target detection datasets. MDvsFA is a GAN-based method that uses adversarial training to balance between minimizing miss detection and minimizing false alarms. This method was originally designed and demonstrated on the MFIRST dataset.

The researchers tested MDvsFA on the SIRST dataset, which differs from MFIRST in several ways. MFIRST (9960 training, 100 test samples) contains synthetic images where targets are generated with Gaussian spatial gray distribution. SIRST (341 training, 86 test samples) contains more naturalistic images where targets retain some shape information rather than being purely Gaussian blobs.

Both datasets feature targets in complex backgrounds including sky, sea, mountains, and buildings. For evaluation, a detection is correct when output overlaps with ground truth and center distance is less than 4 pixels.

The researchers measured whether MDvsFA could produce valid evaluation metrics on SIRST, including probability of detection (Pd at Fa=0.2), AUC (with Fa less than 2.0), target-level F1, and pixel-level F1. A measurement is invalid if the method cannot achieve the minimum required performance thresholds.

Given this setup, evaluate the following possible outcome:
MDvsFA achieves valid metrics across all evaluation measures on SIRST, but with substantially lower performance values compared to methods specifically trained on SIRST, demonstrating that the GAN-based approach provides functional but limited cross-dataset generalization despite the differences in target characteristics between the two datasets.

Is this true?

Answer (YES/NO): NO